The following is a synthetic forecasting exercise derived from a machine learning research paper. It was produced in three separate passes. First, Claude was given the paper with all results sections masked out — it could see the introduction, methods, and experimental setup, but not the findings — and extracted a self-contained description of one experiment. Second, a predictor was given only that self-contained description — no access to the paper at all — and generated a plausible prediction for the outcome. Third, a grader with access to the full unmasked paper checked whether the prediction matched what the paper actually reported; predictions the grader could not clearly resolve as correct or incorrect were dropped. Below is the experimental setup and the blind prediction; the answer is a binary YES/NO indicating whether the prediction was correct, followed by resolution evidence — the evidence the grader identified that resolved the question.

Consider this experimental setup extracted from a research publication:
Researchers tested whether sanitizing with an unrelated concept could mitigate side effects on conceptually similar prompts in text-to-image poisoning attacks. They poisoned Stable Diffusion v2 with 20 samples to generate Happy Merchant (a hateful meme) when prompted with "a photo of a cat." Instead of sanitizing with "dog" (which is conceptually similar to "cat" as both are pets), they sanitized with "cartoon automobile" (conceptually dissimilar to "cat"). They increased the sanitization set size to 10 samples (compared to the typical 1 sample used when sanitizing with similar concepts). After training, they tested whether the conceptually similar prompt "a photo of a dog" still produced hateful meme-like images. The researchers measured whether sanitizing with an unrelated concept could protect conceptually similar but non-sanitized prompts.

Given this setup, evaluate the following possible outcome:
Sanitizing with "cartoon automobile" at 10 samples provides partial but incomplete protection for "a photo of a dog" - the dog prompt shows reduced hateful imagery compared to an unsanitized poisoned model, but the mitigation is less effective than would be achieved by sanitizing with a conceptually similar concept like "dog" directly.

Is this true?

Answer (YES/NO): NO